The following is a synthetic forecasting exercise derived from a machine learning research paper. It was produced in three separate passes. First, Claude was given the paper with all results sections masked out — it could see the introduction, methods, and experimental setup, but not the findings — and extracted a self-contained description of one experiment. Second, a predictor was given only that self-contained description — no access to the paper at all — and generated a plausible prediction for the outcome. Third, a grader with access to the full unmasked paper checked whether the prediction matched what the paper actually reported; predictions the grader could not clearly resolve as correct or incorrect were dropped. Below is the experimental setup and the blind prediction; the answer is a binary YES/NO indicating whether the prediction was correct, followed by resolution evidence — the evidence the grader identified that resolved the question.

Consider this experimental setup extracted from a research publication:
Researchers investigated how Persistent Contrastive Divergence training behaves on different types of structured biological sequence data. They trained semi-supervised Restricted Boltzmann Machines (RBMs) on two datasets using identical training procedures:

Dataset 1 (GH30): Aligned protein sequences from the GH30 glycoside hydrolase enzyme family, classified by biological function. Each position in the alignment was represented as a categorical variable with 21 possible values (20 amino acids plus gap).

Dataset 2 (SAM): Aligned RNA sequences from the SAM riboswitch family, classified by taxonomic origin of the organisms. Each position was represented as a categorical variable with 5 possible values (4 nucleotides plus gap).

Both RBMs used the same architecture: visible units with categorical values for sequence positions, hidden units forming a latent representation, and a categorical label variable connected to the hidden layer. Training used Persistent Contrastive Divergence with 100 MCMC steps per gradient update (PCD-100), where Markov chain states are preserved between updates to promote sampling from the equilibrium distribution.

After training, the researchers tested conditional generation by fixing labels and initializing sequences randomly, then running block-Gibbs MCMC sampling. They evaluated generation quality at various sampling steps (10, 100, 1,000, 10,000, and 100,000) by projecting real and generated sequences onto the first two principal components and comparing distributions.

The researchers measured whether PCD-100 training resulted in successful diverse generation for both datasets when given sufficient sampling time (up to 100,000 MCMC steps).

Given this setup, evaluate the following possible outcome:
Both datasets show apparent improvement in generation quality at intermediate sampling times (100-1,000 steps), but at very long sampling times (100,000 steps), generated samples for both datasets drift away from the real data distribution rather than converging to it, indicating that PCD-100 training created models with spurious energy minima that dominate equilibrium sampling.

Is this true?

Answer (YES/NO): NO